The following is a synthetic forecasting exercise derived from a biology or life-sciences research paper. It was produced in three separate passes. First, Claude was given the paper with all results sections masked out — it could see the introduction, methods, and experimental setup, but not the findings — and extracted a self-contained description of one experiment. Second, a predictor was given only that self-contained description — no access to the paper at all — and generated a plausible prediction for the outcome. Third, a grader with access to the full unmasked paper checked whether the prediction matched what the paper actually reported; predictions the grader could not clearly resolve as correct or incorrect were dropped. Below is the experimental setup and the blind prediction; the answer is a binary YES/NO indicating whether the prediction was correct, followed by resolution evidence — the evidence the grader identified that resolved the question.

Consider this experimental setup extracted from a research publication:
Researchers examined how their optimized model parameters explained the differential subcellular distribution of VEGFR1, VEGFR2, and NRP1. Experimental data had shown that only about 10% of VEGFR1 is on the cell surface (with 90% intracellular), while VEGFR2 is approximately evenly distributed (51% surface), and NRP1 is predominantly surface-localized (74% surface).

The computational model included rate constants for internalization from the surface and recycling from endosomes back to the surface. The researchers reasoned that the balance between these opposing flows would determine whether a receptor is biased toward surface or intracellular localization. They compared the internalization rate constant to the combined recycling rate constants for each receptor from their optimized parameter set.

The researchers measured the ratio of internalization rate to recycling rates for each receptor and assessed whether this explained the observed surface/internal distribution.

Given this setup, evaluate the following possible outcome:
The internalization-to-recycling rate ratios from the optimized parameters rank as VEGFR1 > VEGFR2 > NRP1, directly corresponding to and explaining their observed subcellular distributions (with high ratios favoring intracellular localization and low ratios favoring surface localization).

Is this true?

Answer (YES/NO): YES